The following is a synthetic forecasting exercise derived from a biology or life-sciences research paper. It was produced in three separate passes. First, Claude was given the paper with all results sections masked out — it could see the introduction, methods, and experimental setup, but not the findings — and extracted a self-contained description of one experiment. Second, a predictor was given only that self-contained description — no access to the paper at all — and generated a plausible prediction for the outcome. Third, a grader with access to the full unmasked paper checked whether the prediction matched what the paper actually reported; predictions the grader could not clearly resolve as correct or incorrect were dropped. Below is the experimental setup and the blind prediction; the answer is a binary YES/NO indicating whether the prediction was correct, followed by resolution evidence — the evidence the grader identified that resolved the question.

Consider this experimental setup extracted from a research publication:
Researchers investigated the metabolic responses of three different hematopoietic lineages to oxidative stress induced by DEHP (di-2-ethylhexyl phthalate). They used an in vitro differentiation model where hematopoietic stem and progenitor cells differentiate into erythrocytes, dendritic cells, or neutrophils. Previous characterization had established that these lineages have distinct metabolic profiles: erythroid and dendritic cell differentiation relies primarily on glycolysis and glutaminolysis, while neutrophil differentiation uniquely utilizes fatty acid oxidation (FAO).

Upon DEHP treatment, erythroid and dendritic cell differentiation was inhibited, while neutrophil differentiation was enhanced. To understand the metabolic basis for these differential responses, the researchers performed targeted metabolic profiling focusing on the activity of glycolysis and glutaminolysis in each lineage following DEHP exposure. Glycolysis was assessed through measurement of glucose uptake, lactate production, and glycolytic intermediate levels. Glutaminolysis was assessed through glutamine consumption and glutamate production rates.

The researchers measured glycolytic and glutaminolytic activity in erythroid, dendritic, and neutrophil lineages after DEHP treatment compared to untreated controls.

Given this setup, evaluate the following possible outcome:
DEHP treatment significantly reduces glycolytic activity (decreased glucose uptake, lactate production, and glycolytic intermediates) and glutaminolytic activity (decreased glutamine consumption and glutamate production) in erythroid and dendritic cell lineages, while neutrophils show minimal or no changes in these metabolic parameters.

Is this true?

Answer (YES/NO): NO